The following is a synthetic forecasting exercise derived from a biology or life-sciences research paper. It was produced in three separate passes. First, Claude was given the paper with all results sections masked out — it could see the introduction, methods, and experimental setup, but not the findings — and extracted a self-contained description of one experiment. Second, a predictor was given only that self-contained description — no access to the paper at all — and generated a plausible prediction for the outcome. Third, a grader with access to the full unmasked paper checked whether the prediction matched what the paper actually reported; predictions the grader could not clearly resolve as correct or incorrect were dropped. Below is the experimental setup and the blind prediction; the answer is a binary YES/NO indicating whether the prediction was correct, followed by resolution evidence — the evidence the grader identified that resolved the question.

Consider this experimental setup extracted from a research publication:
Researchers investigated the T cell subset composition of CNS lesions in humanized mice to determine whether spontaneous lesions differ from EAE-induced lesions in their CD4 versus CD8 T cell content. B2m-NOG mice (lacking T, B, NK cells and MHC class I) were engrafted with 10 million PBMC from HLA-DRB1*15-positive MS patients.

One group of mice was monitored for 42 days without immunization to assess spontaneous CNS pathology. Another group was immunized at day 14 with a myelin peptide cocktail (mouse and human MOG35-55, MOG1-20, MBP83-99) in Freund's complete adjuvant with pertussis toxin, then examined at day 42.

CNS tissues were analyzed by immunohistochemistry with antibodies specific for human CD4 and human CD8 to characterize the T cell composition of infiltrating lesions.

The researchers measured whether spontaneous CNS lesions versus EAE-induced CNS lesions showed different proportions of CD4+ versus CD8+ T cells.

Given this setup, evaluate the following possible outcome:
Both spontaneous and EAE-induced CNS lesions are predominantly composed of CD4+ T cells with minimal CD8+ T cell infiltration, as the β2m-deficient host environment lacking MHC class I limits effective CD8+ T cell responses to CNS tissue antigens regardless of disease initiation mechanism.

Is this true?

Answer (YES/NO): NO